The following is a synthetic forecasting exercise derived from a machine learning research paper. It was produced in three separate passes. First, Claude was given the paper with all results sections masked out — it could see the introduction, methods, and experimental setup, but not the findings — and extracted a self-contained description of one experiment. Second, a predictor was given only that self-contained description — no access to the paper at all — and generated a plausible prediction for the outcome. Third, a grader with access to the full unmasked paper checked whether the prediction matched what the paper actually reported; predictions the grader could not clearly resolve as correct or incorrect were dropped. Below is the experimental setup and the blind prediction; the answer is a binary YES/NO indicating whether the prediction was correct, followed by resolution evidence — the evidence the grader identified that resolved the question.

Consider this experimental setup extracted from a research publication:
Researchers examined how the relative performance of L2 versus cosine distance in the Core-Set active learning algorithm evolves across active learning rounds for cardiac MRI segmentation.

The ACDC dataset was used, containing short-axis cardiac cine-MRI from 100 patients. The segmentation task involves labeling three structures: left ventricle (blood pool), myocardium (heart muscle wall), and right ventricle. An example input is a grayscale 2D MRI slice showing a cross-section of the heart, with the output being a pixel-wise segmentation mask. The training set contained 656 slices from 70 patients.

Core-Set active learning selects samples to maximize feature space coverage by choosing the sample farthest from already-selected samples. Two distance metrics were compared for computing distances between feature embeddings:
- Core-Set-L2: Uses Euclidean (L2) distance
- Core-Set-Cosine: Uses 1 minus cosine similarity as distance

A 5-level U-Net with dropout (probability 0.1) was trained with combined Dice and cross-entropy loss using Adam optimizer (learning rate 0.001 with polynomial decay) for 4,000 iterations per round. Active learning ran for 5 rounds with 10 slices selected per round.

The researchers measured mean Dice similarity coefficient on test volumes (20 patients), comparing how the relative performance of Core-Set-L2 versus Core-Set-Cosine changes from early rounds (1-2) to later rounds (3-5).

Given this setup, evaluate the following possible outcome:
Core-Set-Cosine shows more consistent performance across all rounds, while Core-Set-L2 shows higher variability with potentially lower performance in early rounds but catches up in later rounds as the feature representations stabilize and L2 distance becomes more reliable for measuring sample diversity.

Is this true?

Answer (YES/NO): NO